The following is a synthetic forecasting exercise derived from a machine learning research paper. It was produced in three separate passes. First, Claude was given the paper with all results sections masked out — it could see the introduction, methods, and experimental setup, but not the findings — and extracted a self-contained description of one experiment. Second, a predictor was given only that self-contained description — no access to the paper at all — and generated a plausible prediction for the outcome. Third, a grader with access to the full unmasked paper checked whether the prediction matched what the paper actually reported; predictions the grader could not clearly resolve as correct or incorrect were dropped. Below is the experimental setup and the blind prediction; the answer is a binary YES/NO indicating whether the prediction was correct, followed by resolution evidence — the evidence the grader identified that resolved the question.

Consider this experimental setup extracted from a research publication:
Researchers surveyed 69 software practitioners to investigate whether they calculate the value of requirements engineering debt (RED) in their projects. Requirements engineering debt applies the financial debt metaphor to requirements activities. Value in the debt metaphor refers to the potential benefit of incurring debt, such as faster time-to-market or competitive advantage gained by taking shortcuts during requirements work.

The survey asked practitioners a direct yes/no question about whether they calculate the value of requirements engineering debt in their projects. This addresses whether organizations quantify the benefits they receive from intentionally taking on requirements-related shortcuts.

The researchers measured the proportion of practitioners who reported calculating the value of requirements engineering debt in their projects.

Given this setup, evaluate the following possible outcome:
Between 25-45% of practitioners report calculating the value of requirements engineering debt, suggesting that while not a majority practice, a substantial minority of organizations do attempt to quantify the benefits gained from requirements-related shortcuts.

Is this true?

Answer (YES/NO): NO